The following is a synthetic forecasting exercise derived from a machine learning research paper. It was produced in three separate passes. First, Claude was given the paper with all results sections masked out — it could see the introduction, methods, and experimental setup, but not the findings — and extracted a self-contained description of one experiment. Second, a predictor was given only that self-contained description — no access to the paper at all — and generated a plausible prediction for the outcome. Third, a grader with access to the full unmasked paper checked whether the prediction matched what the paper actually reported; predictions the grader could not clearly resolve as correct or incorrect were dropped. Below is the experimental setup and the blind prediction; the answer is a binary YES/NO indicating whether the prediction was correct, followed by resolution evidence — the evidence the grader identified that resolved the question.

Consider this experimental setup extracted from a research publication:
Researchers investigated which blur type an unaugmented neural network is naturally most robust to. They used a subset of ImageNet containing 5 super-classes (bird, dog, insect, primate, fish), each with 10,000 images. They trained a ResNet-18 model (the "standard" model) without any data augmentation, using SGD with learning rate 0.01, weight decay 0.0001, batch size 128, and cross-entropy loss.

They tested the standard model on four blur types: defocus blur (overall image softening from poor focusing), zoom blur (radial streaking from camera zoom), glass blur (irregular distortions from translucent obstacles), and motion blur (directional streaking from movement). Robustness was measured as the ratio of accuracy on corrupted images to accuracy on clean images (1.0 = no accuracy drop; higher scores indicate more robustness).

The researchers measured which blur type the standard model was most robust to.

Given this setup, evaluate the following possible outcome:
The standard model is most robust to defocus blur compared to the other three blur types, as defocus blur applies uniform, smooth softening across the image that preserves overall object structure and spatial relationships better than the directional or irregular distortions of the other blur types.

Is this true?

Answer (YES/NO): NO